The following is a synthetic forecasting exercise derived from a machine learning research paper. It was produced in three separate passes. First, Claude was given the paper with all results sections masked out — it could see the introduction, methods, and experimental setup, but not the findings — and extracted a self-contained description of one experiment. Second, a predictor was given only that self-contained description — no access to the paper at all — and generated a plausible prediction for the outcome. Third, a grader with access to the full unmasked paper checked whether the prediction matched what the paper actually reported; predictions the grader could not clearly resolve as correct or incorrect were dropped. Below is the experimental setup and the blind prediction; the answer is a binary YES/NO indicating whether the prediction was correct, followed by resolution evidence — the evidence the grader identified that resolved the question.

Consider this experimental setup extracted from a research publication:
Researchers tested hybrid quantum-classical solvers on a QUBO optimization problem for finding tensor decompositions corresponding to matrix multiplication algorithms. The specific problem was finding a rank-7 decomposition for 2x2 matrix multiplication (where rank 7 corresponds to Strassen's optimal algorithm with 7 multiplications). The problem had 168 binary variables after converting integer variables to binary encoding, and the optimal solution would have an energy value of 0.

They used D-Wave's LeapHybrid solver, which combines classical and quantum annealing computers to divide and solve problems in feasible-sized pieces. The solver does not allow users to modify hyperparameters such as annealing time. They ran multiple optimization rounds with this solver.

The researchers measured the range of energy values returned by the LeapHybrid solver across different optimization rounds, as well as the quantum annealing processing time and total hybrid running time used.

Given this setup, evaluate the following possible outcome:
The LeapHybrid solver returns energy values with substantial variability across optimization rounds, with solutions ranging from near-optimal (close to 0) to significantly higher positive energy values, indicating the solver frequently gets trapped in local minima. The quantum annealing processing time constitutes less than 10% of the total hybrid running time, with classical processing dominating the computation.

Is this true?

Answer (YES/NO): NO